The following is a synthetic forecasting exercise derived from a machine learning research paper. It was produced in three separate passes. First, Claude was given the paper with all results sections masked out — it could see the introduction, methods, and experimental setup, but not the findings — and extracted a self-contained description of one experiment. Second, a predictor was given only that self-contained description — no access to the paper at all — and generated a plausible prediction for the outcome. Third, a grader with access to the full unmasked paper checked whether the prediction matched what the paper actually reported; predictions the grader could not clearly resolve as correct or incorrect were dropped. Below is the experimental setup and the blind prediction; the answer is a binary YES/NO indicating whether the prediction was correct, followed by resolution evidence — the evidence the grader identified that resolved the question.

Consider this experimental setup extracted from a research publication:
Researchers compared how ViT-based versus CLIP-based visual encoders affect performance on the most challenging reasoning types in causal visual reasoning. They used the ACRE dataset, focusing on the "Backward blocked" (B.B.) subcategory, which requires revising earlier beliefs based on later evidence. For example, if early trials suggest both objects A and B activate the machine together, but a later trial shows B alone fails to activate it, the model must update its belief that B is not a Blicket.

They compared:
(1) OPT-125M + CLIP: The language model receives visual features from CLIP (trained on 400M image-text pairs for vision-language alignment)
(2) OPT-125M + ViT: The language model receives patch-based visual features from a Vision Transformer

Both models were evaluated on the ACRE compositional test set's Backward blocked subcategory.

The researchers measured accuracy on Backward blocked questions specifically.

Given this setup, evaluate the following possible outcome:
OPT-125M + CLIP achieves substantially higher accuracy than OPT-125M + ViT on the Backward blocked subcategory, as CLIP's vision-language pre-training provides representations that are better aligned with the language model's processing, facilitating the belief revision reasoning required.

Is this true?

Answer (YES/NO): NO